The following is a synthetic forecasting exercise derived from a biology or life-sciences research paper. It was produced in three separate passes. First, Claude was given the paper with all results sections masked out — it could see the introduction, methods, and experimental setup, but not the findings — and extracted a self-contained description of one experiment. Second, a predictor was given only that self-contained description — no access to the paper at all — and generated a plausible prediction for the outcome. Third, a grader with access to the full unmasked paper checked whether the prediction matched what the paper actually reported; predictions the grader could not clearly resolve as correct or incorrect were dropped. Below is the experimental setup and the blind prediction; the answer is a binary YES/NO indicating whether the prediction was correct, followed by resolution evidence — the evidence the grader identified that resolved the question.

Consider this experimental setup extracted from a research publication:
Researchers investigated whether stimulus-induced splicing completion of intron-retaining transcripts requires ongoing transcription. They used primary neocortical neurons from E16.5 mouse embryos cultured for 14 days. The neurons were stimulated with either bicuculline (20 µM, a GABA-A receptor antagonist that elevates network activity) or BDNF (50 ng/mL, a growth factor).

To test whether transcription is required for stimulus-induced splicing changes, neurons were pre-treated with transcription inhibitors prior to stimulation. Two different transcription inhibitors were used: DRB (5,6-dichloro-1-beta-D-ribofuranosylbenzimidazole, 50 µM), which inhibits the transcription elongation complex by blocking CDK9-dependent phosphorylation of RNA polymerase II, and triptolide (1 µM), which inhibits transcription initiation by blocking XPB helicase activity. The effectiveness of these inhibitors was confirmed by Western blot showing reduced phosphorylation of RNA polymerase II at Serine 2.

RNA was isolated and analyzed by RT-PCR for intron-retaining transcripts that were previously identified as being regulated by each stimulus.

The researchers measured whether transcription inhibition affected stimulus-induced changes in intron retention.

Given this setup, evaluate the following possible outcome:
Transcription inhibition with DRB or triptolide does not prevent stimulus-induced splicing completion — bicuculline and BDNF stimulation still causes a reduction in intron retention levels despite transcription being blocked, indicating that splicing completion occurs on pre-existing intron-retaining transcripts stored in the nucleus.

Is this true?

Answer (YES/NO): YES